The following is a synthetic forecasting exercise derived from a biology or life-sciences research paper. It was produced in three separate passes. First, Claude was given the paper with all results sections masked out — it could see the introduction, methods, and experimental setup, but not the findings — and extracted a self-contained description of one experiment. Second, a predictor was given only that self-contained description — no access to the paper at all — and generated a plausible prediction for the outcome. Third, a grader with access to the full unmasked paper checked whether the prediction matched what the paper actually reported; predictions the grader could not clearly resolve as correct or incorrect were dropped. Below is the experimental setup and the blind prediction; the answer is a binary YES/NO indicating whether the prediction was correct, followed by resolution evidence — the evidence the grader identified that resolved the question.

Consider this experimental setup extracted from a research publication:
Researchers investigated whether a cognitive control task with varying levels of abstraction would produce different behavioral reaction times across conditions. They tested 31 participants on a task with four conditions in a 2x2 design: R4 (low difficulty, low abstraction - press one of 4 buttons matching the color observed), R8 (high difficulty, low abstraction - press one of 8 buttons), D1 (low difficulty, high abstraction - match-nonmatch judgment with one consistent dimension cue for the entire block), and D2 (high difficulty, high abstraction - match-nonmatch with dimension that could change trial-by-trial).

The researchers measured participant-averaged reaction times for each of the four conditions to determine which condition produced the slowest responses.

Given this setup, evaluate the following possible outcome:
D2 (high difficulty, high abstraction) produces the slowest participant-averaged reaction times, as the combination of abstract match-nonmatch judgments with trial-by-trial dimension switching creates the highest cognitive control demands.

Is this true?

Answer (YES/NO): YES